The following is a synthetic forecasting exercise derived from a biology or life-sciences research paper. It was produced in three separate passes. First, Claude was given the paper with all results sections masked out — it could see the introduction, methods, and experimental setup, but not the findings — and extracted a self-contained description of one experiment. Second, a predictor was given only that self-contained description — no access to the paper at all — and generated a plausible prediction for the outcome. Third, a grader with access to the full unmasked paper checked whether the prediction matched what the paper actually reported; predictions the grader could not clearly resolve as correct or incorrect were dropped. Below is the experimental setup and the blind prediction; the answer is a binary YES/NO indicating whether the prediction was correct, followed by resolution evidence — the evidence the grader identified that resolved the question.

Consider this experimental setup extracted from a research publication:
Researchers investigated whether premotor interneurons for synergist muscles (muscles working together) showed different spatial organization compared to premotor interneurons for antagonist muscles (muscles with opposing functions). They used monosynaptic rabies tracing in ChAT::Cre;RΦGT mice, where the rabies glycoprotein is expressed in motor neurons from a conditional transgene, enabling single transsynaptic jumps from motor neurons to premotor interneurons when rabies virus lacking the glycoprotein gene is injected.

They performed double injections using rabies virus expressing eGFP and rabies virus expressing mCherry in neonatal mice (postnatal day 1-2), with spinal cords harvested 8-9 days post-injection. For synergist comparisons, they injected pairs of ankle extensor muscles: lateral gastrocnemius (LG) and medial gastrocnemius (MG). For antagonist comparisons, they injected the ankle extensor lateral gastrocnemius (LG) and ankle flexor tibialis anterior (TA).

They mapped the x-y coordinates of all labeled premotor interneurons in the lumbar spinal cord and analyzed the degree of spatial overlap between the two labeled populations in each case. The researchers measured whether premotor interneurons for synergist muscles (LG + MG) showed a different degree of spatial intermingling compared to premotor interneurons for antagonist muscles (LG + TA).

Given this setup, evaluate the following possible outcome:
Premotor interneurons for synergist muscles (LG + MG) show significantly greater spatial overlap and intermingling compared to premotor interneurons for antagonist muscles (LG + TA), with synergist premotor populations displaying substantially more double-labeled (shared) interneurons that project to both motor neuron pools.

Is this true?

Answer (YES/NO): NO